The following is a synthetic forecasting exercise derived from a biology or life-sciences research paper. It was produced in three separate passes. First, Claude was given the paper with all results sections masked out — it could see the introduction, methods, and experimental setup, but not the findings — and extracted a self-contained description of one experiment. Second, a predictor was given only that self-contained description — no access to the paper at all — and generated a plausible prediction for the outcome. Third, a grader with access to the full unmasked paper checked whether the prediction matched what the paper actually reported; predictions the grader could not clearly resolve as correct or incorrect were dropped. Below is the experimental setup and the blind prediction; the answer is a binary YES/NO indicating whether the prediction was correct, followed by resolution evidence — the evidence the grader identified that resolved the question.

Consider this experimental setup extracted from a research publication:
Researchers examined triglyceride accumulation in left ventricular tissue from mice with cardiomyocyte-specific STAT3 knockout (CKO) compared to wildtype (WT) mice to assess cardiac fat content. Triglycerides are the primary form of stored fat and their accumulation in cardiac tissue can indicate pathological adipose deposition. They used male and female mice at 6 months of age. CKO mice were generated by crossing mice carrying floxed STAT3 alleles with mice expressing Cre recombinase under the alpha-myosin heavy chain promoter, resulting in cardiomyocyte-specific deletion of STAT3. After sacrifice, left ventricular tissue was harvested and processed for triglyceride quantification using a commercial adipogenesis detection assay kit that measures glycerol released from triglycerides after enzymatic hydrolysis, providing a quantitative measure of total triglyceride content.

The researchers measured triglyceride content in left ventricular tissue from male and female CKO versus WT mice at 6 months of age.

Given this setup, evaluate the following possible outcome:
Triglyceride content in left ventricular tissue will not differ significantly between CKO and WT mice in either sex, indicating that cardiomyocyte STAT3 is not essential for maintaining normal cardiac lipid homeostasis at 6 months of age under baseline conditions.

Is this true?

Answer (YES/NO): NO